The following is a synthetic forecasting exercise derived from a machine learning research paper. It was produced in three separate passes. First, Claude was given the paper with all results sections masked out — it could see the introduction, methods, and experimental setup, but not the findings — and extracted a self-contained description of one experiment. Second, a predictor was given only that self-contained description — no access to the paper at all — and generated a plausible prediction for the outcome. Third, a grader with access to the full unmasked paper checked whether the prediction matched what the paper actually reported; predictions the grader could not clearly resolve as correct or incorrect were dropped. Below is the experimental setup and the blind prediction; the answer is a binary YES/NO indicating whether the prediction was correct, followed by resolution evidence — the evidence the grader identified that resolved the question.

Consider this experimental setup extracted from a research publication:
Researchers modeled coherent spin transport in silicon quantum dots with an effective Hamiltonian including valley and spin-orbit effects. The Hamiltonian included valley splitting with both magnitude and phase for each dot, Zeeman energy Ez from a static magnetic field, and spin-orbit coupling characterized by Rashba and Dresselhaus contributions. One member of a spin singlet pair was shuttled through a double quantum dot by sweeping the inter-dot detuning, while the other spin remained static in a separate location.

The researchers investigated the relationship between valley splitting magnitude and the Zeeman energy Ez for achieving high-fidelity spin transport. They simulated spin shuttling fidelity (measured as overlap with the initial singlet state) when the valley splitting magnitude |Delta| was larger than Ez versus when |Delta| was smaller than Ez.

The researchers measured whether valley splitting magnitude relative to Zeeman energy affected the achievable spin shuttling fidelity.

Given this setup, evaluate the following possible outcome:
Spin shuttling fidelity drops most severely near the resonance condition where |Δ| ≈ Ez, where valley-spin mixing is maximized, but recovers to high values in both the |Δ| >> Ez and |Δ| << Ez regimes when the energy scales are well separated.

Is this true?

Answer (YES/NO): NO